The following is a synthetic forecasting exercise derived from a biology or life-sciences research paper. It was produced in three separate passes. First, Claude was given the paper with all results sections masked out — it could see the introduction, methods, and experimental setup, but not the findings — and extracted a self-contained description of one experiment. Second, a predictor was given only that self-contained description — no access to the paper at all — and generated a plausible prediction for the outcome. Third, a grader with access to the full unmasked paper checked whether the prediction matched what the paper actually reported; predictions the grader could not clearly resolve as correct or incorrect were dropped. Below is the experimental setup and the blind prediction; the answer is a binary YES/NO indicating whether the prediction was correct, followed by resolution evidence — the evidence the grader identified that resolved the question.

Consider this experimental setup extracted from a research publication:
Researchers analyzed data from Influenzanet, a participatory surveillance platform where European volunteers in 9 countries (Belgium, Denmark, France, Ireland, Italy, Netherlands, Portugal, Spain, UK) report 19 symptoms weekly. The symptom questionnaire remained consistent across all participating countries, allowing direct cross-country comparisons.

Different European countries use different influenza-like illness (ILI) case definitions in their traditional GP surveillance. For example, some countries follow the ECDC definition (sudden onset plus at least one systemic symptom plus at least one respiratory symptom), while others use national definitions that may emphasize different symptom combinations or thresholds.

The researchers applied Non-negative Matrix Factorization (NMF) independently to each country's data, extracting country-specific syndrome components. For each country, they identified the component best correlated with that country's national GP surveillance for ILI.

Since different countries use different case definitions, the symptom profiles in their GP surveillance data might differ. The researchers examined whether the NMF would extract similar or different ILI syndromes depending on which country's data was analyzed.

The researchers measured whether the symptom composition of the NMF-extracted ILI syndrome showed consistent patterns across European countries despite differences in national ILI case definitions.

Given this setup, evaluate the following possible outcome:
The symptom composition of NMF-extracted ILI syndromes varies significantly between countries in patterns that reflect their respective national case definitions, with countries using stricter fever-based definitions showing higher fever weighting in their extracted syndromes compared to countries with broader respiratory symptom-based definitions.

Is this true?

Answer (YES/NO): NO